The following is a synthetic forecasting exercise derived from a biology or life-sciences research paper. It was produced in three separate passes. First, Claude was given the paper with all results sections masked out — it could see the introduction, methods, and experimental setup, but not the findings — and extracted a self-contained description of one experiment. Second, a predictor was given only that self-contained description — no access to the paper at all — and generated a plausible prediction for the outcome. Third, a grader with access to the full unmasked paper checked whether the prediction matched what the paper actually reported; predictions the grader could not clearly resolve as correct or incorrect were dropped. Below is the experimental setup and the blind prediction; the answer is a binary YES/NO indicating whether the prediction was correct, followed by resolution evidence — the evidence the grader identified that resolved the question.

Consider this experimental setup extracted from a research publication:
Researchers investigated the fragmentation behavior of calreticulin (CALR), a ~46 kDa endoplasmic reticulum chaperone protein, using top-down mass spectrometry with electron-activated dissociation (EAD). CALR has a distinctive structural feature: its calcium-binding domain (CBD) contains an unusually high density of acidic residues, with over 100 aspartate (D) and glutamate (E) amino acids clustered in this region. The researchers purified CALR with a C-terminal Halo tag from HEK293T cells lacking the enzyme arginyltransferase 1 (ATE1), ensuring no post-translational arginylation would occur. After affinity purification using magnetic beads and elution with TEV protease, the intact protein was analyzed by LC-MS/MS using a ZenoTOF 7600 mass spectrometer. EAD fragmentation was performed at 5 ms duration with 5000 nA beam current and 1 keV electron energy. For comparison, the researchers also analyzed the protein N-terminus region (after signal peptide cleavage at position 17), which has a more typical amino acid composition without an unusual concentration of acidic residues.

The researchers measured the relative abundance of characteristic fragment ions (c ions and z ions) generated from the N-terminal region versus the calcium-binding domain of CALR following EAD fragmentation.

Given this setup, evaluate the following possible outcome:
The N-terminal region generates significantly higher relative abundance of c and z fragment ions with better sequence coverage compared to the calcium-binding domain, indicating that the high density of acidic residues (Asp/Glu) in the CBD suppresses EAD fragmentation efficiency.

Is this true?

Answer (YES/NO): YES